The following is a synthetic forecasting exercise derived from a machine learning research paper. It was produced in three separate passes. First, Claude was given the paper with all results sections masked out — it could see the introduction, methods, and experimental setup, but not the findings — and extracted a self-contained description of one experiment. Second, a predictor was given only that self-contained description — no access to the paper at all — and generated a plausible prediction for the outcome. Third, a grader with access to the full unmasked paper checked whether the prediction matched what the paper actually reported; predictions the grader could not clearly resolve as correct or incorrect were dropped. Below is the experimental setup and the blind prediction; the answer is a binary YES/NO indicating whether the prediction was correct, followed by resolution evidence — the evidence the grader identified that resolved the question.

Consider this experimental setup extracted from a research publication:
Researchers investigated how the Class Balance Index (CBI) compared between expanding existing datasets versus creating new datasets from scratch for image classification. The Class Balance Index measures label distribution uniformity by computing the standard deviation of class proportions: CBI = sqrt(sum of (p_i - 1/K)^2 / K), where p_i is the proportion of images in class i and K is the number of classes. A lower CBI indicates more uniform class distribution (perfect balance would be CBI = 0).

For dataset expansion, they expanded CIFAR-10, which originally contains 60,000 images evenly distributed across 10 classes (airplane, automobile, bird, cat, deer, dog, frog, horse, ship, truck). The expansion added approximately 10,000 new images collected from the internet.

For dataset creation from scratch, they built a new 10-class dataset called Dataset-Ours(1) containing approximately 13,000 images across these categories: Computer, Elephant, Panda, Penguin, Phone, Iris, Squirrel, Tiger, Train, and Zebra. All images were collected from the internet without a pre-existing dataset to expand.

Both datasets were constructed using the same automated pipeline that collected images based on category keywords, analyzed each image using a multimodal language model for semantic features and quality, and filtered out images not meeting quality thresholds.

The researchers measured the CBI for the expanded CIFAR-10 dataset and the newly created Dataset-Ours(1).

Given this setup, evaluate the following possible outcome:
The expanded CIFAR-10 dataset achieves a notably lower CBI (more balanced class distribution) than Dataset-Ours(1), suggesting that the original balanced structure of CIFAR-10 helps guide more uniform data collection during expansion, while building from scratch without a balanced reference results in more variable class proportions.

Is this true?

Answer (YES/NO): NO